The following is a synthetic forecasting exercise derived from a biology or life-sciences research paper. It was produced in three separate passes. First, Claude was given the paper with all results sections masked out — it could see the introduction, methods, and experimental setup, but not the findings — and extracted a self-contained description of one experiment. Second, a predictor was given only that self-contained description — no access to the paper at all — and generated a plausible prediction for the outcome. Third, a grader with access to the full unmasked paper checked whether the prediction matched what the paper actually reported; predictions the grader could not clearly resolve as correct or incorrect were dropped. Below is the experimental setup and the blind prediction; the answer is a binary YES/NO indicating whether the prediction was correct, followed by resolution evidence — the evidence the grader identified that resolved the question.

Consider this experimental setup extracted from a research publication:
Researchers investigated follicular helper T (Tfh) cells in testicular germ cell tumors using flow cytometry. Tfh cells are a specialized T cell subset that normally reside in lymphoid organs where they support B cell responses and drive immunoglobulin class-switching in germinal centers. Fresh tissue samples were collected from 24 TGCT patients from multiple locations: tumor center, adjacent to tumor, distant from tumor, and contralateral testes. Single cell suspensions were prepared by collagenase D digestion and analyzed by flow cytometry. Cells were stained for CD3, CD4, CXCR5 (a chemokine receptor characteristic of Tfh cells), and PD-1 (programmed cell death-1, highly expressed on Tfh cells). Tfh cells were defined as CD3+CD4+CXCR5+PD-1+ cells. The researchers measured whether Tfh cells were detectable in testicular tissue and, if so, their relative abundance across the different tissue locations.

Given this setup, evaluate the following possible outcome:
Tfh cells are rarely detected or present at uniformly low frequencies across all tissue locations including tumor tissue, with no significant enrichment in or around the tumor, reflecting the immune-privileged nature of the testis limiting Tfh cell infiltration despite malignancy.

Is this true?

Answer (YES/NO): NO